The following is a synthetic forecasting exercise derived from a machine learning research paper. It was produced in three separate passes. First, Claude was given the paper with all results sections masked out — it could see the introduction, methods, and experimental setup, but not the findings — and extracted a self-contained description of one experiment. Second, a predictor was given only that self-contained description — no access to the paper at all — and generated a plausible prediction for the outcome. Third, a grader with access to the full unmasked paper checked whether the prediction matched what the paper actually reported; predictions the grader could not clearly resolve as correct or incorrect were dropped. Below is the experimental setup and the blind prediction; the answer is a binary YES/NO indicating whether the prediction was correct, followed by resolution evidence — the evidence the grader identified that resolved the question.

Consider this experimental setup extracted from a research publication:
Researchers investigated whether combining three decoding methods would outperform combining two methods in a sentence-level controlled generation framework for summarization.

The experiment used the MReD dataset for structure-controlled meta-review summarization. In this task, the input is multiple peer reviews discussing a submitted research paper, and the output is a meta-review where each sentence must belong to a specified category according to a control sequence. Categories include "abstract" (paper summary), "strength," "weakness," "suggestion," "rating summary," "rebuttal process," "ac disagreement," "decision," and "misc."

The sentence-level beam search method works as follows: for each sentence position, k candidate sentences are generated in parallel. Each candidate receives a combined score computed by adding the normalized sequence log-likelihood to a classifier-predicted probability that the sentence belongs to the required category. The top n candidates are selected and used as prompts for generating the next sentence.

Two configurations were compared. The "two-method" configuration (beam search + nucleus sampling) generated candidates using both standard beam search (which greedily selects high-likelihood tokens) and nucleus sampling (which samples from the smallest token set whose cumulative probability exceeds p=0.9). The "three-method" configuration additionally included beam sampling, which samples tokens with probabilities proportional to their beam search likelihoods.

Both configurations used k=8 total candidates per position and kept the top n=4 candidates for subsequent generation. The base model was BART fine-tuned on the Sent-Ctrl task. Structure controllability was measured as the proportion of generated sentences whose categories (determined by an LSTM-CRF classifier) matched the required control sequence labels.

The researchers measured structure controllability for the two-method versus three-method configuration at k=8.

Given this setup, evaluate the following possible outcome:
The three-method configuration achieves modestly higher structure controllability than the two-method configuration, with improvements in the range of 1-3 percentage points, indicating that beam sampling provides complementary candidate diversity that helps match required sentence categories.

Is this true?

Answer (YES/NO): NO